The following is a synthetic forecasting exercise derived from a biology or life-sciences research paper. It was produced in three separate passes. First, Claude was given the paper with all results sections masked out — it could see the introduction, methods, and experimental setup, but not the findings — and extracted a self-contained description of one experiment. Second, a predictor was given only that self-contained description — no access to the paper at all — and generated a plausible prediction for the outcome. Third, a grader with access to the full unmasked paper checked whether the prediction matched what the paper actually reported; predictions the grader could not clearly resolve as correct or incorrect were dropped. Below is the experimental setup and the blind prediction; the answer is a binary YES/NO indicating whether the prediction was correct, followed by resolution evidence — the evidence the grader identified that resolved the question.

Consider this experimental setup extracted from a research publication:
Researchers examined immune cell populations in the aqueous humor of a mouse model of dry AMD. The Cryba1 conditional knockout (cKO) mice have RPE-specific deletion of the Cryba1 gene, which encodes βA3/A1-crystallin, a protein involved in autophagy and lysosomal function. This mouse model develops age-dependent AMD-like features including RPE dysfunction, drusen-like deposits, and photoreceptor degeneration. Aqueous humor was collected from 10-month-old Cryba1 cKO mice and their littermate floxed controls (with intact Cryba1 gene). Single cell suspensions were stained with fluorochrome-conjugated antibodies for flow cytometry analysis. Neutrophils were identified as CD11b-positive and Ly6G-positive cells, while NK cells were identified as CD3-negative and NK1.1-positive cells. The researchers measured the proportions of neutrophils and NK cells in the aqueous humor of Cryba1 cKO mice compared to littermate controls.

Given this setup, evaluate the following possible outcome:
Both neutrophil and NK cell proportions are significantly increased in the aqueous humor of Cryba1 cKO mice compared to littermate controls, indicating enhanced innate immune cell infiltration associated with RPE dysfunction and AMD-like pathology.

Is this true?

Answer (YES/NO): YES